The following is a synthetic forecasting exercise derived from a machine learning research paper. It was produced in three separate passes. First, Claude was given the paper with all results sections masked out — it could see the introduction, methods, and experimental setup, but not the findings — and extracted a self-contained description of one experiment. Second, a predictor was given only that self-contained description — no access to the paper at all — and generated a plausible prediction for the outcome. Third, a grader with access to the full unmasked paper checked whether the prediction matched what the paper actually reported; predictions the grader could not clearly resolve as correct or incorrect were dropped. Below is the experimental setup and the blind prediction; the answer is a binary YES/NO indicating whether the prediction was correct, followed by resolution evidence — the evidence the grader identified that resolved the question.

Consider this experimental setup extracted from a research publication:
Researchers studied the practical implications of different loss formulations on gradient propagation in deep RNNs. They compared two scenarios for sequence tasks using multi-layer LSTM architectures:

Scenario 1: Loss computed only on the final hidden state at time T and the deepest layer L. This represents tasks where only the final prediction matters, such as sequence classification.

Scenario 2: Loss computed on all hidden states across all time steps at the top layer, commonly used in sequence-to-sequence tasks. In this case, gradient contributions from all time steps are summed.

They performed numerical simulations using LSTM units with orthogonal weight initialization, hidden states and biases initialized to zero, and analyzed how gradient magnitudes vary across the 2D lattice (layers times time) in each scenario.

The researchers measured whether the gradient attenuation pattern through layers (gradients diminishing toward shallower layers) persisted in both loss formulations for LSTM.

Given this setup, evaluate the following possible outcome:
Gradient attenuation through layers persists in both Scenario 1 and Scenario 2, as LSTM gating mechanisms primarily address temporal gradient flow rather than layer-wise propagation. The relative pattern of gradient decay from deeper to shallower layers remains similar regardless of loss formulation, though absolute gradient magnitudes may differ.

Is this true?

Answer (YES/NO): YES